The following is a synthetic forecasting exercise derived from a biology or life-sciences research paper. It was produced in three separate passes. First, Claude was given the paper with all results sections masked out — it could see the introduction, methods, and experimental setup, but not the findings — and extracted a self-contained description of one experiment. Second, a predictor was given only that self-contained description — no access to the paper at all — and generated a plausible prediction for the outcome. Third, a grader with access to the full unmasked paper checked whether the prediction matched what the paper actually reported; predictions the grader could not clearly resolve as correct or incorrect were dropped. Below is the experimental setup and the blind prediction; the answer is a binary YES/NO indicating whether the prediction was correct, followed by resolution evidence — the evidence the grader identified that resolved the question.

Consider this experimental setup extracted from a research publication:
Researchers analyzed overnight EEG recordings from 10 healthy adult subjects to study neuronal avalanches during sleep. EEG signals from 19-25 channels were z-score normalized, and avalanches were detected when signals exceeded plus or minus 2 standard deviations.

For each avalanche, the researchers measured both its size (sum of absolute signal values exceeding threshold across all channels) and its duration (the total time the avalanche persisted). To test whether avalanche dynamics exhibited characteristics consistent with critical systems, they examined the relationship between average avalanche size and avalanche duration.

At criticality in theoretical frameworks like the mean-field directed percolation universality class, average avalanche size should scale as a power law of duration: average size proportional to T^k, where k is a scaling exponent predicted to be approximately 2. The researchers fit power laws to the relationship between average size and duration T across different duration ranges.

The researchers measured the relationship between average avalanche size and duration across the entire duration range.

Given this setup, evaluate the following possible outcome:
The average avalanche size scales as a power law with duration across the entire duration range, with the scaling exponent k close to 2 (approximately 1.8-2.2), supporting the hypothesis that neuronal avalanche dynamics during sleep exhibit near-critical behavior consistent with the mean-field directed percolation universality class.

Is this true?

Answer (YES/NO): NO